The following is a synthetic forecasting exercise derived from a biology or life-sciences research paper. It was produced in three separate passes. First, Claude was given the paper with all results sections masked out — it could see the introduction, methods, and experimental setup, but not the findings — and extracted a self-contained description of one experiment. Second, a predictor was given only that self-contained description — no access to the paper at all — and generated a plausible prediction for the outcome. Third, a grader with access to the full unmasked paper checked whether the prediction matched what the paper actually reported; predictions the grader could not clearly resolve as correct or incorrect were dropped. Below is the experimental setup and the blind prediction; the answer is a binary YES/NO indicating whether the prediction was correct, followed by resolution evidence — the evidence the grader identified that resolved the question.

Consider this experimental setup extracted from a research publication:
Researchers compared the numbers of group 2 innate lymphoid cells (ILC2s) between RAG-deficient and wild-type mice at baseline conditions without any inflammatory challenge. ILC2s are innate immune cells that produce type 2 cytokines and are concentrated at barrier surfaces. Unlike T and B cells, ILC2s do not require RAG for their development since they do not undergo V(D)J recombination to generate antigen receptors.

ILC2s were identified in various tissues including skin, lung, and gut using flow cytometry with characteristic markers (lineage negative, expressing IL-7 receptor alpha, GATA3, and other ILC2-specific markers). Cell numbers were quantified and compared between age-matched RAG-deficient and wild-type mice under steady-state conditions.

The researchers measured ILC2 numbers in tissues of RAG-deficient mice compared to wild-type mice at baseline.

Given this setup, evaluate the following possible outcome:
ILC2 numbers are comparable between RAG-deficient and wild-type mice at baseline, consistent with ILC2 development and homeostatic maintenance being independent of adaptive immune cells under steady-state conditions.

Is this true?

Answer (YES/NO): NO